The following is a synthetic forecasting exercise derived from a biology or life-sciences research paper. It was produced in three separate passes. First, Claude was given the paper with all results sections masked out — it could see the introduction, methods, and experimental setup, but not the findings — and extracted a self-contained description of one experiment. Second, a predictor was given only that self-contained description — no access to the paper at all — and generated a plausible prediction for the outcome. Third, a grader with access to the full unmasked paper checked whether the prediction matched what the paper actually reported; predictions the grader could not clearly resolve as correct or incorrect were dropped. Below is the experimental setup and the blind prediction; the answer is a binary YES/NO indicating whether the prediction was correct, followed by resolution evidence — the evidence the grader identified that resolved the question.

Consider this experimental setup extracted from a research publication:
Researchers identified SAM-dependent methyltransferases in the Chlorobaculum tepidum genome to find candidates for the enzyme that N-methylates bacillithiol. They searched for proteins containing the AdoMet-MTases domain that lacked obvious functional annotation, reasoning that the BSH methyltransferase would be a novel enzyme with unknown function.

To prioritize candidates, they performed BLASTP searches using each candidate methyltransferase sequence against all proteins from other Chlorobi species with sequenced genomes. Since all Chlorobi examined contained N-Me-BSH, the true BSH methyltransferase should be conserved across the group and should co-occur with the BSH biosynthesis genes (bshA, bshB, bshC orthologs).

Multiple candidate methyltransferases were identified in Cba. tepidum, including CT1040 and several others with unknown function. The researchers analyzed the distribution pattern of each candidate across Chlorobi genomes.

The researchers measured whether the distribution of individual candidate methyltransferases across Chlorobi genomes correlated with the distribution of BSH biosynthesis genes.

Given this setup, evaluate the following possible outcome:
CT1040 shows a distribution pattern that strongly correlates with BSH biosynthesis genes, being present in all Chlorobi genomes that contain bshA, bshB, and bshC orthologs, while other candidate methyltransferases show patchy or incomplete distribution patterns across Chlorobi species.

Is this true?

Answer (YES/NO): NO